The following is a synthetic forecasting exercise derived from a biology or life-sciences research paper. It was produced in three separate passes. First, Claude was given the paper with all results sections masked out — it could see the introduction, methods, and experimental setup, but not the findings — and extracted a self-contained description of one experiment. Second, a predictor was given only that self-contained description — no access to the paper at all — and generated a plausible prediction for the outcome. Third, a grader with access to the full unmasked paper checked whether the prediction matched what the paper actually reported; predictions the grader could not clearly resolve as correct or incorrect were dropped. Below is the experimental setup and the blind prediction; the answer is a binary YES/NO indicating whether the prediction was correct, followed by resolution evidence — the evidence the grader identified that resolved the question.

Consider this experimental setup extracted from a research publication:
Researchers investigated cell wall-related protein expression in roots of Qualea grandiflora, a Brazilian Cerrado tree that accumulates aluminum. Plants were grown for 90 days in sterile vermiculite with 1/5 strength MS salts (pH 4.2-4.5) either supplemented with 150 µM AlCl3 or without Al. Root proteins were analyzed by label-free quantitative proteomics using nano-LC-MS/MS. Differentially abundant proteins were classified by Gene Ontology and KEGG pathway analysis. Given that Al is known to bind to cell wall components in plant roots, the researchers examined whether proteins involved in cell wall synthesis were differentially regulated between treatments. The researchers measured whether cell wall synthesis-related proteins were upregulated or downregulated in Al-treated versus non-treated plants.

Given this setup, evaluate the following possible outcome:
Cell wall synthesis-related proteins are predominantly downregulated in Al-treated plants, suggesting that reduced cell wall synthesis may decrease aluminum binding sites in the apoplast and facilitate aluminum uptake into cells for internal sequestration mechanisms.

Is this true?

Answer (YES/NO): NO